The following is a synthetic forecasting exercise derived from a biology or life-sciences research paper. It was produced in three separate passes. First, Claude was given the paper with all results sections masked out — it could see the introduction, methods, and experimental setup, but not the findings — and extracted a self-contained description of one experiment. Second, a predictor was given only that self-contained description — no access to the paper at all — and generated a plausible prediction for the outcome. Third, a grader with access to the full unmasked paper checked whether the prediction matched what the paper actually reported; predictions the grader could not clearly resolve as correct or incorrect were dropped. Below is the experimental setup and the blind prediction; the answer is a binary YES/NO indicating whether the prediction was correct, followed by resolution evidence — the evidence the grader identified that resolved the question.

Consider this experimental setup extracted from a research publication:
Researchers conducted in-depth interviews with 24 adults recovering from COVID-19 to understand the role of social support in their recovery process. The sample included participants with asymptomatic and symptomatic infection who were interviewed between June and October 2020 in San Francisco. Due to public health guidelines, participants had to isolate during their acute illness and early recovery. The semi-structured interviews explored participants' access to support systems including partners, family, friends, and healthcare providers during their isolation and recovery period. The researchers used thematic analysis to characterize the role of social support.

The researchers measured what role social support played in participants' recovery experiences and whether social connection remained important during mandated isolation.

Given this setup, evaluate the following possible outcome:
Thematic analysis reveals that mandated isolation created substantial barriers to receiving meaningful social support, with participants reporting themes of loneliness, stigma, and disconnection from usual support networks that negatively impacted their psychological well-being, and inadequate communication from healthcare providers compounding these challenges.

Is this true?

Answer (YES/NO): NO